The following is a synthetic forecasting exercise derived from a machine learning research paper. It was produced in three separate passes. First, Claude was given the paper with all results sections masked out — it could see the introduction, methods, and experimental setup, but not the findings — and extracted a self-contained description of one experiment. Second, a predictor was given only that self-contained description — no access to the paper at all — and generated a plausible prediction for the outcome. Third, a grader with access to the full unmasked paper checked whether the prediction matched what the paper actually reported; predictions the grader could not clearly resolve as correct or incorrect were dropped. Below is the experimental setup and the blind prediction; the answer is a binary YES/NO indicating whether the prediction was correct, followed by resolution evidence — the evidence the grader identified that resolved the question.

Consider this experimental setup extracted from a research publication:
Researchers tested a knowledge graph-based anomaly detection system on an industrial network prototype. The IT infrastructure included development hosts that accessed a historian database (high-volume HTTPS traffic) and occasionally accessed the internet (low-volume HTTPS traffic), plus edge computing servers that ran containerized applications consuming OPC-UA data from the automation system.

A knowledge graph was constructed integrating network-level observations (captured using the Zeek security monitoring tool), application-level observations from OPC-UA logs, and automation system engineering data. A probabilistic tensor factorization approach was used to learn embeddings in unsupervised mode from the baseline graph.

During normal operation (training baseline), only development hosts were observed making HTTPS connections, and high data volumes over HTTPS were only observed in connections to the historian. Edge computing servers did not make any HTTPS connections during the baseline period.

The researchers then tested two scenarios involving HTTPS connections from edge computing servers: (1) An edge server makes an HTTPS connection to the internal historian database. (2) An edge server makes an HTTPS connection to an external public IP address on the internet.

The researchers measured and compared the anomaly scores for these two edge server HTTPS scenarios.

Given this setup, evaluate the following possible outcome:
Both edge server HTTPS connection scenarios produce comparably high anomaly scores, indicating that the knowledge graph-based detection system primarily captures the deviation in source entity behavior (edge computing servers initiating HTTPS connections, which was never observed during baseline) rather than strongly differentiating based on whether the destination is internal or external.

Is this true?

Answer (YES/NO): NO